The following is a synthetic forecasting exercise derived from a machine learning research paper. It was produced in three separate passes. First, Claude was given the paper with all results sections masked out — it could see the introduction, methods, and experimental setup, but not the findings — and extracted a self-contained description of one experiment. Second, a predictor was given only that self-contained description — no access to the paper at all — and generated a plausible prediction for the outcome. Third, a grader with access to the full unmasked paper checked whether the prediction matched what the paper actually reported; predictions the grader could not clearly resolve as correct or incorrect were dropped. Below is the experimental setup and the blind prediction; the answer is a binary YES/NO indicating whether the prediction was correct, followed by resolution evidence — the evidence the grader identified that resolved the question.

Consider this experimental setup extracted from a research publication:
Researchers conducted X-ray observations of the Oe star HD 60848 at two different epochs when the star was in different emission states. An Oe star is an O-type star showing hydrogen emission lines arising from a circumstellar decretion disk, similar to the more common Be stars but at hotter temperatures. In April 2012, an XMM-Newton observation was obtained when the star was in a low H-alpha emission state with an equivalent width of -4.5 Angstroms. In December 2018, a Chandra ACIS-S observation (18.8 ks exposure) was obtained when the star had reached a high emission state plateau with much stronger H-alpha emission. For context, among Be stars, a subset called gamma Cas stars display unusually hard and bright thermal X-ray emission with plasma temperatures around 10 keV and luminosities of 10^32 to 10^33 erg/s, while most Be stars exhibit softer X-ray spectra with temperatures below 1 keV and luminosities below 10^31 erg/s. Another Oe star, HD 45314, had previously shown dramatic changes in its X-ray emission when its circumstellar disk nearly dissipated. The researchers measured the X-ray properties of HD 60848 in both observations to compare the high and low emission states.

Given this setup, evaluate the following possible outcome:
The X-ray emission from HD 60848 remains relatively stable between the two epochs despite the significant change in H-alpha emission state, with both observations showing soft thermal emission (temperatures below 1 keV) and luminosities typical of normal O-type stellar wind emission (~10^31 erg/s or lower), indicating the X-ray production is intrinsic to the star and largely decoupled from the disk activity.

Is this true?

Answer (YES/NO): YES